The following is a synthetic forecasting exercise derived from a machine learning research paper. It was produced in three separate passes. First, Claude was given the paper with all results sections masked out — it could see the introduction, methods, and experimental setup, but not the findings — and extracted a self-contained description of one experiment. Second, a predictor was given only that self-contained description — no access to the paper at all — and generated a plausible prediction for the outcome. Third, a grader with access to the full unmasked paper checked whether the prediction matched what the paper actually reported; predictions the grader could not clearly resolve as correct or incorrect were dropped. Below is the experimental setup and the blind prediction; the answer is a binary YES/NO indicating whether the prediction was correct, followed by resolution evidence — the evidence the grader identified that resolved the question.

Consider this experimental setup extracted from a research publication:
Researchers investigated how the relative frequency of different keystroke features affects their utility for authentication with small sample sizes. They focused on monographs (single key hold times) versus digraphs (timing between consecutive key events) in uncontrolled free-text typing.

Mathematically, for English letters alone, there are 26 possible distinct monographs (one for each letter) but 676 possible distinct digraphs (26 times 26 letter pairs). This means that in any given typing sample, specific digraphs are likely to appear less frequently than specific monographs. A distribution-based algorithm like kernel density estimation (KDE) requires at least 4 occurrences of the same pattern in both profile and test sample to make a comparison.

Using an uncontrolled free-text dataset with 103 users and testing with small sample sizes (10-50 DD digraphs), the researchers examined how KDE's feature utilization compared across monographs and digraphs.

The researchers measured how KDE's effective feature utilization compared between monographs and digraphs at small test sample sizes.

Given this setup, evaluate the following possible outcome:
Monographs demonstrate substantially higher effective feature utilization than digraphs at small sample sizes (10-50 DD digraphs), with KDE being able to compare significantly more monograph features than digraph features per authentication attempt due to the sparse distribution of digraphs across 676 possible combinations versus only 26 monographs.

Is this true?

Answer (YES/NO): YES